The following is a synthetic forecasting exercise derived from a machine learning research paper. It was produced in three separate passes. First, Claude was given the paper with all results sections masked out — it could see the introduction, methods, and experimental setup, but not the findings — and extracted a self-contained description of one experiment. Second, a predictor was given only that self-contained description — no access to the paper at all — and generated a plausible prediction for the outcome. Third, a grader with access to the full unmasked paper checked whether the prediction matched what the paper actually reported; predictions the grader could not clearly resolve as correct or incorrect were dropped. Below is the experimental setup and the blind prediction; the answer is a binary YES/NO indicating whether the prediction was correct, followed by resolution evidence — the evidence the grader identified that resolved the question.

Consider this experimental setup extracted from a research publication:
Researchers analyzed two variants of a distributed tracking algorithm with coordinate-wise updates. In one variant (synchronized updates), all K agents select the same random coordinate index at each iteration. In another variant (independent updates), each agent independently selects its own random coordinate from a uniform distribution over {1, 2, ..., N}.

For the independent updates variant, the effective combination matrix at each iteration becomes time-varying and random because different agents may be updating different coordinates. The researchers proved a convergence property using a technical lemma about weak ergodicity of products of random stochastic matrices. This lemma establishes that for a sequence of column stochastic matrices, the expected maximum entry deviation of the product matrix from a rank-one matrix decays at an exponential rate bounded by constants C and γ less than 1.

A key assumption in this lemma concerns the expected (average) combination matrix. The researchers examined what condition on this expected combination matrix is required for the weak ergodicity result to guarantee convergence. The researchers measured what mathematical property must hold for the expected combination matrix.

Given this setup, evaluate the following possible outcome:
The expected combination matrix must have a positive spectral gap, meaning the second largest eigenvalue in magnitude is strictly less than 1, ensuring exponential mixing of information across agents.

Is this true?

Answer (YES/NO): NO